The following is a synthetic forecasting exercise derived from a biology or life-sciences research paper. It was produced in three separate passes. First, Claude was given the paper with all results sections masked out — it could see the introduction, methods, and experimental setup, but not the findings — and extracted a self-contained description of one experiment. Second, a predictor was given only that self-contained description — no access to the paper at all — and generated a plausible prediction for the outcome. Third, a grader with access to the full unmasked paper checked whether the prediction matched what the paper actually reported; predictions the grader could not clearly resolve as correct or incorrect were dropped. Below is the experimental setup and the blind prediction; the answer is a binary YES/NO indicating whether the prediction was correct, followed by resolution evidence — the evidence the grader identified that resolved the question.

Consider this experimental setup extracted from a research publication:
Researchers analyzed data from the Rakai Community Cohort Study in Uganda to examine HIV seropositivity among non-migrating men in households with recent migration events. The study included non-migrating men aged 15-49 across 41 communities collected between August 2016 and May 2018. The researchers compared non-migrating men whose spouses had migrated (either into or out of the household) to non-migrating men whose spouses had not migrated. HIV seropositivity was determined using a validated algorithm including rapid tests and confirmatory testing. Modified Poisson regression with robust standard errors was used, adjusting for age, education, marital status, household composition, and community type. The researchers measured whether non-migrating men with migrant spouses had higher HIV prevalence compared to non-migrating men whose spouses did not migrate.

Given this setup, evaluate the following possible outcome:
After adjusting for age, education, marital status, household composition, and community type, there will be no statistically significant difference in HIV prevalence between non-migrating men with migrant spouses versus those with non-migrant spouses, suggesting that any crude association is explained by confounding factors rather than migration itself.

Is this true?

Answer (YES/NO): YES